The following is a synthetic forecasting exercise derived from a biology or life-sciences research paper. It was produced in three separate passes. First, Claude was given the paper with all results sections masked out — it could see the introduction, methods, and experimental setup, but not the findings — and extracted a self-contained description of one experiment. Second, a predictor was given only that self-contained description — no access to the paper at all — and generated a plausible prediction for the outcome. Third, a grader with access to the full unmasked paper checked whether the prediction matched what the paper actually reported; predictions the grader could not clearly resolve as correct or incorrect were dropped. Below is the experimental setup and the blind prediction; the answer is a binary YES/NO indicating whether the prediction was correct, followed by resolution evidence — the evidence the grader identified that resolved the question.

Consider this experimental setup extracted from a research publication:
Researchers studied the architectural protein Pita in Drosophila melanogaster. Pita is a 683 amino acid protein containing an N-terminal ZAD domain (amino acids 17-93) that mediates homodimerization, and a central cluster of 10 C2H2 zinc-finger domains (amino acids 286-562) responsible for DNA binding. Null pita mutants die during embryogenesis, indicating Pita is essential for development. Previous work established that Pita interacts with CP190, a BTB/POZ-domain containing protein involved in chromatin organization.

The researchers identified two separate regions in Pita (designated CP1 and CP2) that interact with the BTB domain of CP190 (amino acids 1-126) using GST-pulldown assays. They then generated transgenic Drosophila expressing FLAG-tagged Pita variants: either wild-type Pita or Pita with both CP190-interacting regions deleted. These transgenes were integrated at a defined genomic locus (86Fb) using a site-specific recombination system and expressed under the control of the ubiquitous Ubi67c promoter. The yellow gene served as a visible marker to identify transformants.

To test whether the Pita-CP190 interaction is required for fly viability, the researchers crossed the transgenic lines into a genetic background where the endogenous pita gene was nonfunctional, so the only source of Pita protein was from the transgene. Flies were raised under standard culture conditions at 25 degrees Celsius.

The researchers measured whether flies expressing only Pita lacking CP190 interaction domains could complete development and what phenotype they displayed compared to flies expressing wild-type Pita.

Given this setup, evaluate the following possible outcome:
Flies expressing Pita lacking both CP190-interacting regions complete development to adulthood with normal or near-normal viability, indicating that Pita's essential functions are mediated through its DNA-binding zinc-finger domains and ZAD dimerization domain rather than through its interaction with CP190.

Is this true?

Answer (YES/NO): YES